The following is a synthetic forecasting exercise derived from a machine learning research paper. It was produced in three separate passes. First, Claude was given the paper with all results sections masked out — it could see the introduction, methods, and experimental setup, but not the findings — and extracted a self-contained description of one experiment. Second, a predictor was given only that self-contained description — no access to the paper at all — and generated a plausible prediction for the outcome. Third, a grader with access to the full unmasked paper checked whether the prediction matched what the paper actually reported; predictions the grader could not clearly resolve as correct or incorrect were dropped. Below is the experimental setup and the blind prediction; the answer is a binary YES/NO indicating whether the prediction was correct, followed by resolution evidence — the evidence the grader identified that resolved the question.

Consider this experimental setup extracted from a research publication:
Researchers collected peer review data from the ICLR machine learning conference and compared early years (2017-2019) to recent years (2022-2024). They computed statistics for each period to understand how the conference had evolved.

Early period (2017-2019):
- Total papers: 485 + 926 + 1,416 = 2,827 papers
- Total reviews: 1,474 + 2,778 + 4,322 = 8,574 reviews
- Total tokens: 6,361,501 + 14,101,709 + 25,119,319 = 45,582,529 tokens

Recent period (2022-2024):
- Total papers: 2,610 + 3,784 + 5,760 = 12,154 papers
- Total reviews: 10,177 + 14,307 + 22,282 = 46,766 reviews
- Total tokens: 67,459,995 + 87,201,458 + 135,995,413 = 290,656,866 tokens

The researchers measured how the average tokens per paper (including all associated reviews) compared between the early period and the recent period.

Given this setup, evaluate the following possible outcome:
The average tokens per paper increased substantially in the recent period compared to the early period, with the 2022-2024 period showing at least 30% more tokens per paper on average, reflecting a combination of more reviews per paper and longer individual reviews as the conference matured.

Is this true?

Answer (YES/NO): YES